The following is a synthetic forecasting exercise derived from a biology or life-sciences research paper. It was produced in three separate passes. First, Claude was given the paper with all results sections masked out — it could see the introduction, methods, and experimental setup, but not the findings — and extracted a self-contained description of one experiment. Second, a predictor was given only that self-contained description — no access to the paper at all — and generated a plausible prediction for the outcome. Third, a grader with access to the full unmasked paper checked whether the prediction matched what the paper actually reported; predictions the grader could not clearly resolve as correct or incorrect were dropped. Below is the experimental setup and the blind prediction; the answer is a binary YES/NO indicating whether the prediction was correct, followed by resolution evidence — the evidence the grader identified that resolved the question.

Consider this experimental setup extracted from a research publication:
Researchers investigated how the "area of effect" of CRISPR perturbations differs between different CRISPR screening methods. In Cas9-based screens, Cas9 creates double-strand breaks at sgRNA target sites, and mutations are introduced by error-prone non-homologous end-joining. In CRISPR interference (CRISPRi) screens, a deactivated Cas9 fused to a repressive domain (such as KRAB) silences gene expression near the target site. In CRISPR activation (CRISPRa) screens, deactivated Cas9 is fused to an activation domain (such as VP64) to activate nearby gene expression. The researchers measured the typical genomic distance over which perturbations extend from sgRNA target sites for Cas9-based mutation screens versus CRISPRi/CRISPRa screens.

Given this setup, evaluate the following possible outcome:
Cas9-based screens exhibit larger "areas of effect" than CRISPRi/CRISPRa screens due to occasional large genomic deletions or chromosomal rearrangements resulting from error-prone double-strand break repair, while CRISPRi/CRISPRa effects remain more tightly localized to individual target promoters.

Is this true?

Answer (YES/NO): NO